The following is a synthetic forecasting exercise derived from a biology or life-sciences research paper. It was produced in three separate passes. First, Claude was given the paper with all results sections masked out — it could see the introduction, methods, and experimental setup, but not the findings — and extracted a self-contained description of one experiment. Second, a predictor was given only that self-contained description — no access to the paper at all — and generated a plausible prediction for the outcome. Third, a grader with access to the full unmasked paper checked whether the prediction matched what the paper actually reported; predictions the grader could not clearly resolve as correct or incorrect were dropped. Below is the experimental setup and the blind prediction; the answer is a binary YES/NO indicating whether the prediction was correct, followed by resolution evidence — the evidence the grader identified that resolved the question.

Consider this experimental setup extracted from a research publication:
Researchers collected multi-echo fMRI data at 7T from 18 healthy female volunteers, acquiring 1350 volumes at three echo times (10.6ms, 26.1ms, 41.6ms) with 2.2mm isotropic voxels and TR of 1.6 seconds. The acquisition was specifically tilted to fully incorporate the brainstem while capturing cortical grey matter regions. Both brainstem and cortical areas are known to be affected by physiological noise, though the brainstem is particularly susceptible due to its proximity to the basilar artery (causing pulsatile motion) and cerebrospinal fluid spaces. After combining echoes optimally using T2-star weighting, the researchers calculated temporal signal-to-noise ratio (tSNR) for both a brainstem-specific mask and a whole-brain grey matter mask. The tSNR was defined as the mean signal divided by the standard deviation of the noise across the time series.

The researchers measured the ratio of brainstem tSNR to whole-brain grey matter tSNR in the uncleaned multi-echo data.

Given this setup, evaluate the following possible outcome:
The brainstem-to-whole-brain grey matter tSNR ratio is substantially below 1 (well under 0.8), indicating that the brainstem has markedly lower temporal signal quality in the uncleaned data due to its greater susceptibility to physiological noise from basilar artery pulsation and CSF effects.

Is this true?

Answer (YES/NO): NO